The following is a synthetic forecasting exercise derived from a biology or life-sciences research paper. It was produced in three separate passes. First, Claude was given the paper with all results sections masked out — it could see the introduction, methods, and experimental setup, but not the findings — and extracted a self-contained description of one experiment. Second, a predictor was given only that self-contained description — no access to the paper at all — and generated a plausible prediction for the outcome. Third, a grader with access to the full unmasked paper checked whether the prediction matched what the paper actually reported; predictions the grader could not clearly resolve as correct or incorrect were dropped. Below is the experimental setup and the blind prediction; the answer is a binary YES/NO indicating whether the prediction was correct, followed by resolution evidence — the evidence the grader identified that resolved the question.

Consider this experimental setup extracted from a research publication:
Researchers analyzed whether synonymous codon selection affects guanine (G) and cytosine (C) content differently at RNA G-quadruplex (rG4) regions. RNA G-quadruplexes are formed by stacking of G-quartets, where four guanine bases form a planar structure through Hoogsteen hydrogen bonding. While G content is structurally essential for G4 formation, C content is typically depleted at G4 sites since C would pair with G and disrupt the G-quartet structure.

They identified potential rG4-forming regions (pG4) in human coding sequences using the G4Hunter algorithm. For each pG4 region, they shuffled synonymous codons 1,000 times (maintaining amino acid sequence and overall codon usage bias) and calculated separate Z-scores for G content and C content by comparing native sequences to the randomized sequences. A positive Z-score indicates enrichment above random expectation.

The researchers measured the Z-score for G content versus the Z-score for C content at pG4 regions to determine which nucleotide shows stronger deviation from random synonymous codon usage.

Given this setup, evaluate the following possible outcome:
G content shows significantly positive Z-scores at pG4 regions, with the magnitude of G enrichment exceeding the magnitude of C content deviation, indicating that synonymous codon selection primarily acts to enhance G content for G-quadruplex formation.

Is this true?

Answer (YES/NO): YES